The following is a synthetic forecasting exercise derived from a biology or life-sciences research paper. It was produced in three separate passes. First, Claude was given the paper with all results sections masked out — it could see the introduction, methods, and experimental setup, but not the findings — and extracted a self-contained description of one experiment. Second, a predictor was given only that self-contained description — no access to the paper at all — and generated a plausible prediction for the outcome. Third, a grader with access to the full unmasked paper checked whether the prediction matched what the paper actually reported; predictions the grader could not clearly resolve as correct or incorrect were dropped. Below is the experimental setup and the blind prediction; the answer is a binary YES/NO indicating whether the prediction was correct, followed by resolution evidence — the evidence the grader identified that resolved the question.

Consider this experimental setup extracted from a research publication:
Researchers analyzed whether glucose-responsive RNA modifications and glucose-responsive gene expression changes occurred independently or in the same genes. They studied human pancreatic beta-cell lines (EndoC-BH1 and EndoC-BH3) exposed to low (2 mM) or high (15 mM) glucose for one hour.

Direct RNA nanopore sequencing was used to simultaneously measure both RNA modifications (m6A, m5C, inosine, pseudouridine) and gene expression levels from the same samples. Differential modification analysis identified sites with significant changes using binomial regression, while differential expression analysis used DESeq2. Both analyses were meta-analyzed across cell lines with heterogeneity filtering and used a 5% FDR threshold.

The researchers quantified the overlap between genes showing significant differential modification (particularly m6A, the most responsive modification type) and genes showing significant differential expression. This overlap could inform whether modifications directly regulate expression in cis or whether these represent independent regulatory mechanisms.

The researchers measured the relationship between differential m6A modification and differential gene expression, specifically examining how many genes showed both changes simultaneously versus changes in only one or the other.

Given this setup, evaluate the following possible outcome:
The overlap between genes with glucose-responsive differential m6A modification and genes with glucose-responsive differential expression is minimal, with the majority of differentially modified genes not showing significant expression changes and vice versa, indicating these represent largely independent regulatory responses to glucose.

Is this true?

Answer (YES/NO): YES